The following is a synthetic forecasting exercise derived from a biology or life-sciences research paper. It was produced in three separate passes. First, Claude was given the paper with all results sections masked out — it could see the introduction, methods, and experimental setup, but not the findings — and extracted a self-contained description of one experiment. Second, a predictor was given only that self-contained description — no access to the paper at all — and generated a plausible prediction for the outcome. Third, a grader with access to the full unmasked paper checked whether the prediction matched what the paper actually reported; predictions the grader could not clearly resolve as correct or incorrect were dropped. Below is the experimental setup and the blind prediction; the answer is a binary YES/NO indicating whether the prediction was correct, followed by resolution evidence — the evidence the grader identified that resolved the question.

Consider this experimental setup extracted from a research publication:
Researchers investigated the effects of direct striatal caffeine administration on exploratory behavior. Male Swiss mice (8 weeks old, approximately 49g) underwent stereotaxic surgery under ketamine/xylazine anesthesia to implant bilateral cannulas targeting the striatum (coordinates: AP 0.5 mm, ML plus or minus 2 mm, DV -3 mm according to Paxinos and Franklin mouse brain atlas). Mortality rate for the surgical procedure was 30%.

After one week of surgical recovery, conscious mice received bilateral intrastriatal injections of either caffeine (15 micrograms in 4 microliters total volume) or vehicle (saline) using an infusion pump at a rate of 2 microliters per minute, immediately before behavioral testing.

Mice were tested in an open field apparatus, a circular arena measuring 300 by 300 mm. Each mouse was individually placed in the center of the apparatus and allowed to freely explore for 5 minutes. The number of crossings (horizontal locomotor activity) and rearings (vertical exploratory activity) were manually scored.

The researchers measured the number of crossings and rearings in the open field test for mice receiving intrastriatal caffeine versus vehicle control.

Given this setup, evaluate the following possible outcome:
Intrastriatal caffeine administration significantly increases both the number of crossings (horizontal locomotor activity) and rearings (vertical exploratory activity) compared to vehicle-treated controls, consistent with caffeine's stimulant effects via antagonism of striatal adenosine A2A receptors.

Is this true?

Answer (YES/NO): YES